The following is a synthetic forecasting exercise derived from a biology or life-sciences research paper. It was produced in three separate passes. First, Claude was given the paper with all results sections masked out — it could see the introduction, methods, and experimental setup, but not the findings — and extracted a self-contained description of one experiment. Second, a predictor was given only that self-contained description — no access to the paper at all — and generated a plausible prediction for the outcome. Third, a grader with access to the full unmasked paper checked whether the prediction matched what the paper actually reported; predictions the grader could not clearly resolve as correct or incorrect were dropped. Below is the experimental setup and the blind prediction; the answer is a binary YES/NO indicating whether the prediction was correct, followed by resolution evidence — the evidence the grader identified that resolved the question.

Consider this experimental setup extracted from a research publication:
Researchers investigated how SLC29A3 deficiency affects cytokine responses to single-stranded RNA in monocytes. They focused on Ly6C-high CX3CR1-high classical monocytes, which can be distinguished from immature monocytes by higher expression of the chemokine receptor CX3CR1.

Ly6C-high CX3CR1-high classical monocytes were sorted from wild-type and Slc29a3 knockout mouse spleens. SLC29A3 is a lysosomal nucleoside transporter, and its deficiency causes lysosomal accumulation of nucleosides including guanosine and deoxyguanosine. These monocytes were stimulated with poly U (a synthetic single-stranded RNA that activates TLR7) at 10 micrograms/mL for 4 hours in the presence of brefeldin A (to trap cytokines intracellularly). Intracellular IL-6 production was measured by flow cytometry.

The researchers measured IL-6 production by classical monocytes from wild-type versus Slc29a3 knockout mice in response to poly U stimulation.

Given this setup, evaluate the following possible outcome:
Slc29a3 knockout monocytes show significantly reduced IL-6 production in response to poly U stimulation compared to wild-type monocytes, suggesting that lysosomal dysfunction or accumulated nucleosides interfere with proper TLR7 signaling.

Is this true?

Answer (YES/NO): NO